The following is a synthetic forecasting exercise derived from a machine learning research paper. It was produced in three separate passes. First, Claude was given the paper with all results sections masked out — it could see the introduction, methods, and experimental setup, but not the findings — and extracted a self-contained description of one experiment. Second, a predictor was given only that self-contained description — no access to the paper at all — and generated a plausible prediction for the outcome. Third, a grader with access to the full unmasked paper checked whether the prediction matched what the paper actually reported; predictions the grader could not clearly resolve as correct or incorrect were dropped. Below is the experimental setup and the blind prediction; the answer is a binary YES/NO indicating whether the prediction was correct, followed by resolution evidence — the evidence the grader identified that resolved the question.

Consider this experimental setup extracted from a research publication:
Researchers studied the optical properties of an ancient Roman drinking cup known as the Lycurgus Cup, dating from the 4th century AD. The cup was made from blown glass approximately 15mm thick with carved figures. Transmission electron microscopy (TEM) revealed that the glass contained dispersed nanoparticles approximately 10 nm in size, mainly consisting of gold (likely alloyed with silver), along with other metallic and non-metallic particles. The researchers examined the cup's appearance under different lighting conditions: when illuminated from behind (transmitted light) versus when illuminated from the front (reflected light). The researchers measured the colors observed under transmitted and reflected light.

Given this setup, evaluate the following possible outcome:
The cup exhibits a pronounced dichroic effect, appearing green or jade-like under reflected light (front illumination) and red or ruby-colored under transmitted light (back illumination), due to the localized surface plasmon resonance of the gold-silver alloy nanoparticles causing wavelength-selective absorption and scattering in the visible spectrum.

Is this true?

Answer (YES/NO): YES